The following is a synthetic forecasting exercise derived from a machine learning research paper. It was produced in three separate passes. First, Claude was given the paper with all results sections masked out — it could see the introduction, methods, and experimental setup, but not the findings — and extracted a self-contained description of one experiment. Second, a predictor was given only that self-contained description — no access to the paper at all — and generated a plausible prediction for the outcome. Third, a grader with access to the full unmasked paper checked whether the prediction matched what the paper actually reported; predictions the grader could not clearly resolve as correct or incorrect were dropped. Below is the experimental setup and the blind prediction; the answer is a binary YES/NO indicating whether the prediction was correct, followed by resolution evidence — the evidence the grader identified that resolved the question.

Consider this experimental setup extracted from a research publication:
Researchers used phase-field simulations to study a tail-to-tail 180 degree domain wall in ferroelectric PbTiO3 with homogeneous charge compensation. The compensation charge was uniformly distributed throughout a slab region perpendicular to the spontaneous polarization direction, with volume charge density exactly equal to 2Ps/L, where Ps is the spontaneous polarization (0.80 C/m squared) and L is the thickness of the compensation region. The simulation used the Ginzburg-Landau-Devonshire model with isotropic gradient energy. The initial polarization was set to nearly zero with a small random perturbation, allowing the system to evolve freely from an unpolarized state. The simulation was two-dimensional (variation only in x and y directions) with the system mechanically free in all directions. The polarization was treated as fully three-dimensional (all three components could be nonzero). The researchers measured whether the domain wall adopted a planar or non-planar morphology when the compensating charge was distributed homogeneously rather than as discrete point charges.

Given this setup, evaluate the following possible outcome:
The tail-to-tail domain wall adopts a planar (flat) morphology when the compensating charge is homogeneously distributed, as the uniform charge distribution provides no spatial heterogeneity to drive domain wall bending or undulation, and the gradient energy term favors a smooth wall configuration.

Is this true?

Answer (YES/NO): NO